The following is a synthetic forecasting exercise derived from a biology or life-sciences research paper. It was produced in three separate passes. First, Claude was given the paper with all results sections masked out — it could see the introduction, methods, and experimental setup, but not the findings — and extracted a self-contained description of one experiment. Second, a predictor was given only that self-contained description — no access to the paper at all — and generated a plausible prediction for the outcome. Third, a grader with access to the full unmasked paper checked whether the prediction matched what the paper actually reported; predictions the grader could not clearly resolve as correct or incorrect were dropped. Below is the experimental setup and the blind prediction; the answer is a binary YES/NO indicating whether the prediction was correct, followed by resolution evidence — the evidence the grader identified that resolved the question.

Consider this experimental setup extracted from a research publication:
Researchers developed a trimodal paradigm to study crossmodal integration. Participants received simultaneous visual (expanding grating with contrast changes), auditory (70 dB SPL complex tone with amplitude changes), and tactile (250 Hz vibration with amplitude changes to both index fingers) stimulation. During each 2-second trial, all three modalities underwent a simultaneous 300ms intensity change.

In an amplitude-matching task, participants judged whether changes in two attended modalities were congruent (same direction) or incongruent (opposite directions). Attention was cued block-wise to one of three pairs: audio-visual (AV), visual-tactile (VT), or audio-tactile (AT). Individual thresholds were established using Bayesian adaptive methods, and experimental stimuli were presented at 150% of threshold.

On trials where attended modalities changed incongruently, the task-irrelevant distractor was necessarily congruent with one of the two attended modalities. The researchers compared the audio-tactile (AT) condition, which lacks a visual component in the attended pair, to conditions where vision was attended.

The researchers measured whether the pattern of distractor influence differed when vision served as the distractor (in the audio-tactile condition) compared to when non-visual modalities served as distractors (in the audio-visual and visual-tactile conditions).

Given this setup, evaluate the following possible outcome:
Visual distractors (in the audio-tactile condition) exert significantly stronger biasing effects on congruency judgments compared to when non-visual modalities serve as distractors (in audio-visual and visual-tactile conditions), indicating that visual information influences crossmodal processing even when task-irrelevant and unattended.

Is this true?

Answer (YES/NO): NO